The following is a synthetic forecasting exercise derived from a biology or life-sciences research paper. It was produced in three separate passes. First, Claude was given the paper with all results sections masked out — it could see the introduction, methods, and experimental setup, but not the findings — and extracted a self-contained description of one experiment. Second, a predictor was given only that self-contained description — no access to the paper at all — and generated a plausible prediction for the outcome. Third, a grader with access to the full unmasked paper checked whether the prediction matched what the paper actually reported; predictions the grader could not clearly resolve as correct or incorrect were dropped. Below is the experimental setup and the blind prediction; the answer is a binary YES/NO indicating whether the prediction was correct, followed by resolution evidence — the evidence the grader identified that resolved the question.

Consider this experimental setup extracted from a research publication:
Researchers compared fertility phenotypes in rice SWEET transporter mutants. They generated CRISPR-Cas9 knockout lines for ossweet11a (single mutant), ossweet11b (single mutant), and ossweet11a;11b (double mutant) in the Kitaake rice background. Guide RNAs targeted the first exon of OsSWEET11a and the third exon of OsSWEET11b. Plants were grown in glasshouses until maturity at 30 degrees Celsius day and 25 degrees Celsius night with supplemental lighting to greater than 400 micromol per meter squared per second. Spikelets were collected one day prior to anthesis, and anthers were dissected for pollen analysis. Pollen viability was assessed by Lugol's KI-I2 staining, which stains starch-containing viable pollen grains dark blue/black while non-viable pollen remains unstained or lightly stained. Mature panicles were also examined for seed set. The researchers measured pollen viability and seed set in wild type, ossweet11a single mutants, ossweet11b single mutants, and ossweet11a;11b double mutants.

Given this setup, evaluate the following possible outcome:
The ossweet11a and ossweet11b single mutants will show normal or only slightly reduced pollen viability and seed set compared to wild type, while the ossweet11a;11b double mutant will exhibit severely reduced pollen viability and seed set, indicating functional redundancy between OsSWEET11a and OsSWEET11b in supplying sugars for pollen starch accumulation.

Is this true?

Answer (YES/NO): YES